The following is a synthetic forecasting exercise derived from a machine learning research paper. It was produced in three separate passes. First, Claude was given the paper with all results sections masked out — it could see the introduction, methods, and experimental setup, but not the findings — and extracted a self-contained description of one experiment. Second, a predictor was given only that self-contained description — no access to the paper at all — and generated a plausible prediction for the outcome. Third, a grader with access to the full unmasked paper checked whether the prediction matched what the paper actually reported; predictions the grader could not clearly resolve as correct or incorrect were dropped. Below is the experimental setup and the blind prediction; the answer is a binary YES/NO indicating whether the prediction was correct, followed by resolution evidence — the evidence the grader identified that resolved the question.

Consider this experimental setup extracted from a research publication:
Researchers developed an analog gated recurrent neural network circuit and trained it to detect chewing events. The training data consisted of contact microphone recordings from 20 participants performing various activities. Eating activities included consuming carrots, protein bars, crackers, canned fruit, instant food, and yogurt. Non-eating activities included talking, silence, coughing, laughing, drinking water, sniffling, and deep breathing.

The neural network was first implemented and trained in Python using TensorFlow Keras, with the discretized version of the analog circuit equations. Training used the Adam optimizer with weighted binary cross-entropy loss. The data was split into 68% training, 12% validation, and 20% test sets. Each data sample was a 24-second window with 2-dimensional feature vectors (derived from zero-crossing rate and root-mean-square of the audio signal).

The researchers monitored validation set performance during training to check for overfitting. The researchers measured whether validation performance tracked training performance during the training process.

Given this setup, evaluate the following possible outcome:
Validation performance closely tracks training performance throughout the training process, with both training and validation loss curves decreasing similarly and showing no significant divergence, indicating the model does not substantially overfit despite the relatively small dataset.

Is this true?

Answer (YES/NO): YES